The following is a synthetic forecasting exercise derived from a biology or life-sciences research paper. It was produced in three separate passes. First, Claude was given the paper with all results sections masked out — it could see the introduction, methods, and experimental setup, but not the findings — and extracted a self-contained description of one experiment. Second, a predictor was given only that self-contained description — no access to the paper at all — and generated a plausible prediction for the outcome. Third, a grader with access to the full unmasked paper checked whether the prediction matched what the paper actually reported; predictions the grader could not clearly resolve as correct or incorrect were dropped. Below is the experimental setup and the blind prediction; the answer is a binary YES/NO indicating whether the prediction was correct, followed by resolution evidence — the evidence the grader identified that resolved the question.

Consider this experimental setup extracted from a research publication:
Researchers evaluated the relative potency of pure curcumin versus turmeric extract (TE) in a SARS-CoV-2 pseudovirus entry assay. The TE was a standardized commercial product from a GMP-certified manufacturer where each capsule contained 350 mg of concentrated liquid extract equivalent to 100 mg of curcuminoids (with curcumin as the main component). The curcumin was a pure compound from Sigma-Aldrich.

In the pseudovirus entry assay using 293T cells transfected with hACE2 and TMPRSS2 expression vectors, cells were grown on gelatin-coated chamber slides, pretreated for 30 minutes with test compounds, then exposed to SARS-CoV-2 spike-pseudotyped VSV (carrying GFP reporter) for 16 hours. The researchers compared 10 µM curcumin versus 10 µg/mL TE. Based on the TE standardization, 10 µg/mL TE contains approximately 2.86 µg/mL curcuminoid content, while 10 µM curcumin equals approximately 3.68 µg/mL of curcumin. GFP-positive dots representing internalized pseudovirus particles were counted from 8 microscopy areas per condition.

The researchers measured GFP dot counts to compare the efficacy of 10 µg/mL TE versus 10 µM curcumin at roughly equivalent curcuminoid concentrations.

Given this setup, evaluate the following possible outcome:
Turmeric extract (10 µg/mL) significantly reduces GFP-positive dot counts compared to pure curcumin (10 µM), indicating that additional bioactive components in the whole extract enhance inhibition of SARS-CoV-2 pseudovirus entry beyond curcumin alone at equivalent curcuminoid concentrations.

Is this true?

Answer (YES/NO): NO